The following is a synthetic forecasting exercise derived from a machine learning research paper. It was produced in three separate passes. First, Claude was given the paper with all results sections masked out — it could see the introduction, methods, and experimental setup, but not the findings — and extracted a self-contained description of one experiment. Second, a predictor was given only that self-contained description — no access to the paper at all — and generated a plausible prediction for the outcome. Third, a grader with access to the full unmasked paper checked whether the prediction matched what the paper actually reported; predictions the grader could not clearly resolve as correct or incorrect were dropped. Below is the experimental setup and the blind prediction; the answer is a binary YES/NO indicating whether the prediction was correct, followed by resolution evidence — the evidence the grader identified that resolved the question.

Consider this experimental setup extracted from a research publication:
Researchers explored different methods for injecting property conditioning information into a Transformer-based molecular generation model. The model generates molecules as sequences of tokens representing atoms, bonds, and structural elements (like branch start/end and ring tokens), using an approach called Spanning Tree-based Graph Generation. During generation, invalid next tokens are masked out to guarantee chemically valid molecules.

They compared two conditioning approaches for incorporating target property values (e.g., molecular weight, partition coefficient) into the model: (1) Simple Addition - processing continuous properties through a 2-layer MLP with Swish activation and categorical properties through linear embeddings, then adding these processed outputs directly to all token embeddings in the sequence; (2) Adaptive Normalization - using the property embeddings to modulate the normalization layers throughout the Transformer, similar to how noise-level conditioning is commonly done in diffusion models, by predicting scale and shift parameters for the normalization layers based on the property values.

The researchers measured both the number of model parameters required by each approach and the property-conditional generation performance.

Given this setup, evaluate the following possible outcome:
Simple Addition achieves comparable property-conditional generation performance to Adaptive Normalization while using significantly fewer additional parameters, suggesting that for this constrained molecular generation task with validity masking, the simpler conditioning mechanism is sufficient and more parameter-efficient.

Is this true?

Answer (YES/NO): YES